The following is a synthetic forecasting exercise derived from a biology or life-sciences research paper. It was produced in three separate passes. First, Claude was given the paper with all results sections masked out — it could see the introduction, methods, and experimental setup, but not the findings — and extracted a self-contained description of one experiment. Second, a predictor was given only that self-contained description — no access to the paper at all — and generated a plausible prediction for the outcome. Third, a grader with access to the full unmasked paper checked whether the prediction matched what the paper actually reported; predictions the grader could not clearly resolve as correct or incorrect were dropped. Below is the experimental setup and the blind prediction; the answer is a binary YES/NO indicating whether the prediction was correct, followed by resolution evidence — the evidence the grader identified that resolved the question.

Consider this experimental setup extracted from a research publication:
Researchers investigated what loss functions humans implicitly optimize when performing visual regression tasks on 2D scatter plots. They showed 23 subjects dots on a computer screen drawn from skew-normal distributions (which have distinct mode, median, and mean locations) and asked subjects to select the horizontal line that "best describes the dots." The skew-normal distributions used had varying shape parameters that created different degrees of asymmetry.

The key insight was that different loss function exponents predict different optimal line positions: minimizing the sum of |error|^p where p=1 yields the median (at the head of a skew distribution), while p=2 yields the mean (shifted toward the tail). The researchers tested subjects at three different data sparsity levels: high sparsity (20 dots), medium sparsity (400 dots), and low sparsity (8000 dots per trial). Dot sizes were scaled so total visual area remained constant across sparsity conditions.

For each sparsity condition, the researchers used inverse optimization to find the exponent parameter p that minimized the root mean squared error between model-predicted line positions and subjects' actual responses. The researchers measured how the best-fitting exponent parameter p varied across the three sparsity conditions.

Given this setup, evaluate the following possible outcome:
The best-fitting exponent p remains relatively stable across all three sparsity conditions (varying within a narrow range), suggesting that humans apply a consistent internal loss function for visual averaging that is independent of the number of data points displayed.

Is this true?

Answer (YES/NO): NO